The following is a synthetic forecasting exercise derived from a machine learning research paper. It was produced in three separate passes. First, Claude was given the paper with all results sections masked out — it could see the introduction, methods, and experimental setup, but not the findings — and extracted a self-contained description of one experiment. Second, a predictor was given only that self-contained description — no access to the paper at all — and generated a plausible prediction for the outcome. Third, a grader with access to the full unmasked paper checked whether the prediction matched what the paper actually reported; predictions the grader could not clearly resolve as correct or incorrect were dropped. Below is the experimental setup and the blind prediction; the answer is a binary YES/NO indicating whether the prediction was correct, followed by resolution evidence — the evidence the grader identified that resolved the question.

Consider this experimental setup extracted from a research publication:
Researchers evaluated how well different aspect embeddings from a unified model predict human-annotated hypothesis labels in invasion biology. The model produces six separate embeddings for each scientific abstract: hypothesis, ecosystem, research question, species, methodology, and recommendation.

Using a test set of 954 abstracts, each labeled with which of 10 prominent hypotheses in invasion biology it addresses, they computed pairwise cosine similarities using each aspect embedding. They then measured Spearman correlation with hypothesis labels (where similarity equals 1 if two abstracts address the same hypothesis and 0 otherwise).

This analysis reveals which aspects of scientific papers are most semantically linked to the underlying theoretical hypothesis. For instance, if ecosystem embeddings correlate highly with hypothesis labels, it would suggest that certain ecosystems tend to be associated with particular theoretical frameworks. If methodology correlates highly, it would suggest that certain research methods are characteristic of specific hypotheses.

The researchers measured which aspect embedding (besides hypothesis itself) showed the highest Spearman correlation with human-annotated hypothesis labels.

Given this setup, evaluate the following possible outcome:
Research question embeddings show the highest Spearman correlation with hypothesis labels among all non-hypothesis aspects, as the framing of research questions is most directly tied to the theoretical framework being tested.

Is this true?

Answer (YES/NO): YES